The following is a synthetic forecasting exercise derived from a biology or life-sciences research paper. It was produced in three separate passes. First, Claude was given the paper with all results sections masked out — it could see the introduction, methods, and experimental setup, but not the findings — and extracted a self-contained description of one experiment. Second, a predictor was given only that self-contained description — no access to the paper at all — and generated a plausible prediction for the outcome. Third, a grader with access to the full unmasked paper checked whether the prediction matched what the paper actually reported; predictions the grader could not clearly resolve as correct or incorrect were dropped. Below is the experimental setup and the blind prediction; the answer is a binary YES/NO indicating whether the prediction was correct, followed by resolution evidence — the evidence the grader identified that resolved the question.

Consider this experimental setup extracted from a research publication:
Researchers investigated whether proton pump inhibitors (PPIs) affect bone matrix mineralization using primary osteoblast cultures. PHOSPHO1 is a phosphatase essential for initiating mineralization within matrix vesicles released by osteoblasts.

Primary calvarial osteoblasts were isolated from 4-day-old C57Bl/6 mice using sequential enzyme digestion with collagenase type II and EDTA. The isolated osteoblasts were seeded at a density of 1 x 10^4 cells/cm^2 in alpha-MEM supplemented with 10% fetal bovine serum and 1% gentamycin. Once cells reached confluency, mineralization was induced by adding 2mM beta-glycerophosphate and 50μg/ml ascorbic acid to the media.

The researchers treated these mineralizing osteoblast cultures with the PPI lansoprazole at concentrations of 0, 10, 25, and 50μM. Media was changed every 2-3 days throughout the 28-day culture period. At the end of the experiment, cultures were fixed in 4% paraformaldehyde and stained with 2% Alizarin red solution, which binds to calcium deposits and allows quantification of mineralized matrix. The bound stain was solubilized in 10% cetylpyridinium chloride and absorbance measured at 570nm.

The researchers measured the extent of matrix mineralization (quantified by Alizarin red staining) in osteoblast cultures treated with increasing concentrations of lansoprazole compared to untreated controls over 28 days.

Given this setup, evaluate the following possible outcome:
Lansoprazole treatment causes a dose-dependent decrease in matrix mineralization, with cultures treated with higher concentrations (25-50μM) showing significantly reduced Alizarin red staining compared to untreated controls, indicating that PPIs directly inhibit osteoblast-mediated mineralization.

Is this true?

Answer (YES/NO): NO